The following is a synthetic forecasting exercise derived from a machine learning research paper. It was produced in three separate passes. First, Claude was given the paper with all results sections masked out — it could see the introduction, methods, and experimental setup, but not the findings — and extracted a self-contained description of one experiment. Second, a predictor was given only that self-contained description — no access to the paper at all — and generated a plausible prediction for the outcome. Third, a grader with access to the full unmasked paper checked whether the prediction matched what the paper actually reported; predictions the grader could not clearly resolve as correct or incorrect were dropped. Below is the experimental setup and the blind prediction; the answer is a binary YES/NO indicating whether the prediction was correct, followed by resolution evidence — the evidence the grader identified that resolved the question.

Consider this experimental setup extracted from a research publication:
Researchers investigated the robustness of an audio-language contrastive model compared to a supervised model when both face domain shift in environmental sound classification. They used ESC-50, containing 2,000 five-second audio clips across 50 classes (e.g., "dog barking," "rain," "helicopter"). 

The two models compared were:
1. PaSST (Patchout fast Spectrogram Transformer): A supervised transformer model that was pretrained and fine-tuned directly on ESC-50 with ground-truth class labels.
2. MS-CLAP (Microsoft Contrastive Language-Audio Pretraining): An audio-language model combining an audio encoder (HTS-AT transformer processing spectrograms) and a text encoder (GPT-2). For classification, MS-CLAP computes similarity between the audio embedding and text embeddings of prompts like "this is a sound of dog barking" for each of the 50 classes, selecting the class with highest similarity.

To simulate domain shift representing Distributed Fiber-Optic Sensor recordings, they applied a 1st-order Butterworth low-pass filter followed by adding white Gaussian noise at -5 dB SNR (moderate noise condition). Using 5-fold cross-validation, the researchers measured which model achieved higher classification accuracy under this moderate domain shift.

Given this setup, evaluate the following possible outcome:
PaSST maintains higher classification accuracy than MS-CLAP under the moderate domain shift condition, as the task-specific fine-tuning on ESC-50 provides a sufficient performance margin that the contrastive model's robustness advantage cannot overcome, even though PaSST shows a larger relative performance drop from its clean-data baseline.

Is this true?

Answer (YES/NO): YES